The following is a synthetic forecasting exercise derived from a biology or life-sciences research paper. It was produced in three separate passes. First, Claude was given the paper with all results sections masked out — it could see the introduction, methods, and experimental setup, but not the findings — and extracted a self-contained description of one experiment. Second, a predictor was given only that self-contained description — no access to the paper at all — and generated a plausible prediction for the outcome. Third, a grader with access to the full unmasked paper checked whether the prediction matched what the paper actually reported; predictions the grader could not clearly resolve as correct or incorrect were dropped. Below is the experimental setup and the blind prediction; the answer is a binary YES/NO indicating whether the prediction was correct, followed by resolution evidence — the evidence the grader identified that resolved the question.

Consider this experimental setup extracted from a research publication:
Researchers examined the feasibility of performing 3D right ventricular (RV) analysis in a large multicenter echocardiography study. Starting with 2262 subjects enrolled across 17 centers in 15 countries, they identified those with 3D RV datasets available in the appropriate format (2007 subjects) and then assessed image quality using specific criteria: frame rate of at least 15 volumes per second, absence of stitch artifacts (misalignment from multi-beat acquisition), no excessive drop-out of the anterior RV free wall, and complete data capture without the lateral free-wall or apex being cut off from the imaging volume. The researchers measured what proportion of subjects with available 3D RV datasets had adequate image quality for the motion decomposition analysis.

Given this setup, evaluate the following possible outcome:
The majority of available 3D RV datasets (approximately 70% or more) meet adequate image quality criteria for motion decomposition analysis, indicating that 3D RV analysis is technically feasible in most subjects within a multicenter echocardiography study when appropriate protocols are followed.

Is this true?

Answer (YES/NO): NO